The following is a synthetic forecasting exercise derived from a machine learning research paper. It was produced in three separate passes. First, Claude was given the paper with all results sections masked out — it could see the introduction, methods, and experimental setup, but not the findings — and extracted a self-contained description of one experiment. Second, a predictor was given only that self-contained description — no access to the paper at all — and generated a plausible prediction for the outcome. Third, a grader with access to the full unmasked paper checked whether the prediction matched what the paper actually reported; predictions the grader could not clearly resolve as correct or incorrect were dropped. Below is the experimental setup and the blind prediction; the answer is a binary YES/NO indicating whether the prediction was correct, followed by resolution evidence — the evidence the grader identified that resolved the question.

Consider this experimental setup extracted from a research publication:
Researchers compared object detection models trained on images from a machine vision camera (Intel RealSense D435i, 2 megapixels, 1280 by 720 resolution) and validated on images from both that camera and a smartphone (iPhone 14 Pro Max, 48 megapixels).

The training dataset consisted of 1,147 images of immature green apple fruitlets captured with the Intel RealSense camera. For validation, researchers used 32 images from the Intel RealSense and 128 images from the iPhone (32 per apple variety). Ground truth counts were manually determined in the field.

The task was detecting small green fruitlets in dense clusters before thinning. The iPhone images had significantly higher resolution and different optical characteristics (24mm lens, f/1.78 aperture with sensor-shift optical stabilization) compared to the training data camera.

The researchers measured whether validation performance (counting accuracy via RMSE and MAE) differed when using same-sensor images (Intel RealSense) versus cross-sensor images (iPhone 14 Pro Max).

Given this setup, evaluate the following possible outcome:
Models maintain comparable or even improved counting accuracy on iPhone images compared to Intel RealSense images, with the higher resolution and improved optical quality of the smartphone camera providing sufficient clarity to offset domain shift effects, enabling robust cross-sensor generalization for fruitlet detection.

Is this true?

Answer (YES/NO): NO